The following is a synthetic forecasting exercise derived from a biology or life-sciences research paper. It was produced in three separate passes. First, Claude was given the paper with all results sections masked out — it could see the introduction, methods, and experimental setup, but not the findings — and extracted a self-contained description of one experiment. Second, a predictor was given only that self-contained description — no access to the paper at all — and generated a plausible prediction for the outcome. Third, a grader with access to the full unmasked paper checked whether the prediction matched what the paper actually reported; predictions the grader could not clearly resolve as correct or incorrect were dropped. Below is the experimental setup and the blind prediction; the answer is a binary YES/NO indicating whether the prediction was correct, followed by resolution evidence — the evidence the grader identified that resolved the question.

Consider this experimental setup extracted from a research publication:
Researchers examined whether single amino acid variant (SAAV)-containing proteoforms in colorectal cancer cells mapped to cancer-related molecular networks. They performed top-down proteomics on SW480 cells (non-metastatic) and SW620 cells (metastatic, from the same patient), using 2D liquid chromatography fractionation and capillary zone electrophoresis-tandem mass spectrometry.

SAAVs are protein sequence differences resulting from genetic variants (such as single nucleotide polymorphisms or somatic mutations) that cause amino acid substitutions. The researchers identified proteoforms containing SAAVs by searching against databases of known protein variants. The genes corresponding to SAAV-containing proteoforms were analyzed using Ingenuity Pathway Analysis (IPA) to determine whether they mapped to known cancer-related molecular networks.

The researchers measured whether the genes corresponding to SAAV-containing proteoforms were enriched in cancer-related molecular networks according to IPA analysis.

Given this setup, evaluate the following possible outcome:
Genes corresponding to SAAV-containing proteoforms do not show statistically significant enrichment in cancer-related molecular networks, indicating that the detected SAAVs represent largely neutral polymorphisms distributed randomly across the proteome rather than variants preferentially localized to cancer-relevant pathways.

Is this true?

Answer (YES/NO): NO